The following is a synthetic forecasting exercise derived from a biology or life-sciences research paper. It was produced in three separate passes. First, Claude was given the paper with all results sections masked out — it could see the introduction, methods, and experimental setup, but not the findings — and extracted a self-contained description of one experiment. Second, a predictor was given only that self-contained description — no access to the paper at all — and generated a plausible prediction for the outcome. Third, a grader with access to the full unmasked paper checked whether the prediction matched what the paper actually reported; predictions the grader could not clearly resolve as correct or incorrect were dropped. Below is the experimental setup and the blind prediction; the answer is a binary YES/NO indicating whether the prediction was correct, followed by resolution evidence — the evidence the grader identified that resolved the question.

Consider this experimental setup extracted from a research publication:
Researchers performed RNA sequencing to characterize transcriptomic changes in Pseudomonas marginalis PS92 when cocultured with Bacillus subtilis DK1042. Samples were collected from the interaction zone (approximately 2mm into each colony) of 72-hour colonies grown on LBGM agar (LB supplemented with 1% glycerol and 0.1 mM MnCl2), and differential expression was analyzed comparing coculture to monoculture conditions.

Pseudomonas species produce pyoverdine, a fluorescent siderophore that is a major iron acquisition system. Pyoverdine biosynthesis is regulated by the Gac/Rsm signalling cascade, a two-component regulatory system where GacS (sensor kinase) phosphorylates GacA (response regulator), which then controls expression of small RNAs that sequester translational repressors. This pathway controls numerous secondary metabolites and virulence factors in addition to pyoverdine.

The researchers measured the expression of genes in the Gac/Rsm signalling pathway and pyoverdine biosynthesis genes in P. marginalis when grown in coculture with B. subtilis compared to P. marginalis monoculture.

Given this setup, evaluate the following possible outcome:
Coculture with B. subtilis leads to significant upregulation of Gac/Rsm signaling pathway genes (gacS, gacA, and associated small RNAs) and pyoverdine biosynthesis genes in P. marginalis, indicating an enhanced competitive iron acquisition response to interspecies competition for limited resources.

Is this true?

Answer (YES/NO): NO